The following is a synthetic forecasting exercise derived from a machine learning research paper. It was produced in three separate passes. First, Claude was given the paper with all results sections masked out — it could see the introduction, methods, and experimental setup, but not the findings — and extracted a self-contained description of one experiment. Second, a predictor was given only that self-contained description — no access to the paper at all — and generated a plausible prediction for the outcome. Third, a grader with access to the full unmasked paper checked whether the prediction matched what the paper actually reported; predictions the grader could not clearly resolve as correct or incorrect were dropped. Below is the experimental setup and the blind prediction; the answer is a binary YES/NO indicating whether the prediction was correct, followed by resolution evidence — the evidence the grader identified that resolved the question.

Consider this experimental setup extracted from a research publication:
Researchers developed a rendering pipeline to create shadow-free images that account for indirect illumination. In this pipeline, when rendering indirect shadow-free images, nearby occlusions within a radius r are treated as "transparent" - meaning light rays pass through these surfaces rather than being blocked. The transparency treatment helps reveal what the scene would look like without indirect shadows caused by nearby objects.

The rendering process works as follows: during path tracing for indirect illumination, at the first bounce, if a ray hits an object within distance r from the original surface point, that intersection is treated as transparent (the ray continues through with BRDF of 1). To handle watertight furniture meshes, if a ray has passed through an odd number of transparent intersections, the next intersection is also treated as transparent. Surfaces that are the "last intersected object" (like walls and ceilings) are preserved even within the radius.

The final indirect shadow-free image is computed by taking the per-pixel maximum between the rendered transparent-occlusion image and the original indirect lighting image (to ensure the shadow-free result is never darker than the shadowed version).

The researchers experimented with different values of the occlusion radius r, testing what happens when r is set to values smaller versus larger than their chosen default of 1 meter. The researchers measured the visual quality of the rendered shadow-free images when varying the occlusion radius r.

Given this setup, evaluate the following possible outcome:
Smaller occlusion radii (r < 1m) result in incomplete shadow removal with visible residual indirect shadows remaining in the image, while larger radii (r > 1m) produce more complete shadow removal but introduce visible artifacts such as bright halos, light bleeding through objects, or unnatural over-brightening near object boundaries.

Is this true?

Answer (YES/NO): NO